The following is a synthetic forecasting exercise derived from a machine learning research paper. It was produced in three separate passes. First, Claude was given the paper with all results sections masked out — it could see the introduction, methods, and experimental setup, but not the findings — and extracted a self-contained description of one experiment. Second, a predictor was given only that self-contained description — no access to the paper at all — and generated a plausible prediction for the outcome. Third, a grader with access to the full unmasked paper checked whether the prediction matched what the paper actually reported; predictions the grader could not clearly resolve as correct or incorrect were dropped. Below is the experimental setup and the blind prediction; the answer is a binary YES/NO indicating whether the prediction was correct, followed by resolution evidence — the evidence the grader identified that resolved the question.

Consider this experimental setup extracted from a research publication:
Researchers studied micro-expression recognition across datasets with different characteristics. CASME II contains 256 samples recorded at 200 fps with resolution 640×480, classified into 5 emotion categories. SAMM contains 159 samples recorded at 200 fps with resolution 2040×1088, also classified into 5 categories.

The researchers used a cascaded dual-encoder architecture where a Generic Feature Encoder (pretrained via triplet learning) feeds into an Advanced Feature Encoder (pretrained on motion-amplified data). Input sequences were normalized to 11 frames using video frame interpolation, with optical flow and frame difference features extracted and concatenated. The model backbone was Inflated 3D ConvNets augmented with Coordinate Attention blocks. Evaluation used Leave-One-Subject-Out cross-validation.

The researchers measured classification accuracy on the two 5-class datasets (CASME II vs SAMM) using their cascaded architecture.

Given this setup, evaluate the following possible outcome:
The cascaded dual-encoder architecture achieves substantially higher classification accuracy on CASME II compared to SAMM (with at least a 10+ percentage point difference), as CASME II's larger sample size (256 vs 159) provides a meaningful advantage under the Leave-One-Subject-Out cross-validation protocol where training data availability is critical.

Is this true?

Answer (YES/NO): YES